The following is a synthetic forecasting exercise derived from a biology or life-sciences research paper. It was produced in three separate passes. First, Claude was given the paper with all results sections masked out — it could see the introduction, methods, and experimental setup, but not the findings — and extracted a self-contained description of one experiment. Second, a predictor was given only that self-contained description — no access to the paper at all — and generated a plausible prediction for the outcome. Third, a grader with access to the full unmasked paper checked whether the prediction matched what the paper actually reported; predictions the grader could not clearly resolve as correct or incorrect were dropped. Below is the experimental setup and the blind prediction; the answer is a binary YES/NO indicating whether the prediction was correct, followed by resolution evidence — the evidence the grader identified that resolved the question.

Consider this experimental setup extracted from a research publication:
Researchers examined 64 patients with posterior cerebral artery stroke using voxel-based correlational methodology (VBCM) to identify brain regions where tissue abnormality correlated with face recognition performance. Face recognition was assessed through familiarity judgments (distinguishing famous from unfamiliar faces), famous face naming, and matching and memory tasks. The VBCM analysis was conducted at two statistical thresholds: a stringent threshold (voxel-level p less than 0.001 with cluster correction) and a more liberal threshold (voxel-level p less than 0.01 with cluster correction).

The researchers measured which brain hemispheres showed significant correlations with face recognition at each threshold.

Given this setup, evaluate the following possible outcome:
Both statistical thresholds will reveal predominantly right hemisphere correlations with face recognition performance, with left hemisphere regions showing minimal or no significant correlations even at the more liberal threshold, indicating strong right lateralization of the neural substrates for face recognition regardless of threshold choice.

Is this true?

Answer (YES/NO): NO